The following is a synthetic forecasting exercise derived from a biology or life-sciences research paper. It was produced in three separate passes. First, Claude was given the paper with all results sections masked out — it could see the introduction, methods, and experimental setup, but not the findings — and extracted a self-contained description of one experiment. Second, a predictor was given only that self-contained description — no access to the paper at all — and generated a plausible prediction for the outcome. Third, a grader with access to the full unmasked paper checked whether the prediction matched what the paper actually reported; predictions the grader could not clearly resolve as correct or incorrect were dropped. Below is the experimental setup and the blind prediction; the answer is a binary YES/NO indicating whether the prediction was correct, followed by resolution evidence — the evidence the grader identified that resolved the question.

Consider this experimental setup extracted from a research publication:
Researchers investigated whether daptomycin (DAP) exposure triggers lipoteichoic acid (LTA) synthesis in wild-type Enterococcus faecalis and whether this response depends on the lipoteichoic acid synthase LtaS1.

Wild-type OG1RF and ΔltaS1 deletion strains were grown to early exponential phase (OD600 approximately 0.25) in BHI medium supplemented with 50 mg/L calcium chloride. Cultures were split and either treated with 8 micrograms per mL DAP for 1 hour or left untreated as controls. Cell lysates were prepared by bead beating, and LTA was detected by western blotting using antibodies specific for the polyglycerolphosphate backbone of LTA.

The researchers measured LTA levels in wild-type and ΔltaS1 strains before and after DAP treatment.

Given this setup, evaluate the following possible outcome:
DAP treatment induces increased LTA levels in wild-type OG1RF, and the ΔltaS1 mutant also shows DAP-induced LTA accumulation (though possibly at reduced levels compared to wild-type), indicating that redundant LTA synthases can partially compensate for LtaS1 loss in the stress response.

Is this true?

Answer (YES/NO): NO